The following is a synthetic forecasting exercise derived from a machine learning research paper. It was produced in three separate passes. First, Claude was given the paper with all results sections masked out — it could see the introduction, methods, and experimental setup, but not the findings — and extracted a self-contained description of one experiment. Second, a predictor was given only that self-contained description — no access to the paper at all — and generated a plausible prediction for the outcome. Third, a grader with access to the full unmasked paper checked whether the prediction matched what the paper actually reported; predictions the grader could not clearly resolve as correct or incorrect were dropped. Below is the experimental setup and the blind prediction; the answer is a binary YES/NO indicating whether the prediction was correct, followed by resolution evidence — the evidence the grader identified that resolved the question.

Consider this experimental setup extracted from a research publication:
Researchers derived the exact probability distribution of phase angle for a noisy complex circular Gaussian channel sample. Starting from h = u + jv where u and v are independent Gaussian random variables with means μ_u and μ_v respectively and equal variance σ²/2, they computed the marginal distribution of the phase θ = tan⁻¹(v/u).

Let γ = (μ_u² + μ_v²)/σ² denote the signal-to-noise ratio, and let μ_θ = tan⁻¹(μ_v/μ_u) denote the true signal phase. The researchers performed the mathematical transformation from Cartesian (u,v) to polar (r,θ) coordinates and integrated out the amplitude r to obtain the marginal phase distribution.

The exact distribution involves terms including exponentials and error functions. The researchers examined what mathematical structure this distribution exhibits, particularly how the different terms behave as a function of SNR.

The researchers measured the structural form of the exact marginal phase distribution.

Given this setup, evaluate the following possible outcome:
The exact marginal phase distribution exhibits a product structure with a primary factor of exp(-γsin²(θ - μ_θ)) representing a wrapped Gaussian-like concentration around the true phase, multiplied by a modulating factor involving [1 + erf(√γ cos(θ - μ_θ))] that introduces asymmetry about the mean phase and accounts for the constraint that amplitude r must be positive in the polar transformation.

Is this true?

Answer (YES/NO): NO